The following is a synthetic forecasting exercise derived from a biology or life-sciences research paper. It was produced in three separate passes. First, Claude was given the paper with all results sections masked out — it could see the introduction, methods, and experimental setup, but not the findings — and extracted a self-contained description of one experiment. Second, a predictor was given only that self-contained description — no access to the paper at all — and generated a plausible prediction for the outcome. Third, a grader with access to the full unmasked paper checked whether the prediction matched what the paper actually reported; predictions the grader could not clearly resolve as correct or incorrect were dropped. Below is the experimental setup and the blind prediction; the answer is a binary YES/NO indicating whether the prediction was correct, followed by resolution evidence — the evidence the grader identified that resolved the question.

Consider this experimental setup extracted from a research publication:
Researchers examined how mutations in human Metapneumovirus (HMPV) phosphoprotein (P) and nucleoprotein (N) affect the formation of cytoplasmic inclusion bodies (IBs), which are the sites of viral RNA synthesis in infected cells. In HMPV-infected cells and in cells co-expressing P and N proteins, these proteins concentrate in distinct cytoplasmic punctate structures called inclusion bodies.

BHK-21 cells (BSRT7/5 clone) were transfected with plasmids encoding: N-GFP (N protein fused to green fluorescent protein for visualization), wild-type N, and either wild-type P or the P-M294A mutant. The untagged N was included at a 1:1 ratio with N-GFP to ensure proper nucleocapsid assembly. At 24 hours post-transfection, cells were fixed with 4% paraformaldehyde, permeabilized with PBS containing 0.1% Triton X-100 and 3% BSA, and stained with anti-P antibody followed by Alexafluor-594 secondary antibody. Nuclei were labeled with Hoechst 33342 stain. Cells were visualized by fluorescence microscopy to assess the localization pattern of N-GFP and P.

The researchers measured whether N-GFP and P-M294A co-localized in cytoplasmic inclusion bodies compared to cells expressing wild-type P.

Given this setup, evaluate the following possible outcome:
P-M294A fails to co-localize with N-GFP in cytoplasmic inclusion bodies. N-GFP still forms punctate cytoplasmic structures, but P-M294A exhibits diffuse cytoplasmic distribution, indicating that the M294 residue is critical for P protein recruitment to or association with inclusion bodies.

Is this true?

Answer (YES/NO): YES